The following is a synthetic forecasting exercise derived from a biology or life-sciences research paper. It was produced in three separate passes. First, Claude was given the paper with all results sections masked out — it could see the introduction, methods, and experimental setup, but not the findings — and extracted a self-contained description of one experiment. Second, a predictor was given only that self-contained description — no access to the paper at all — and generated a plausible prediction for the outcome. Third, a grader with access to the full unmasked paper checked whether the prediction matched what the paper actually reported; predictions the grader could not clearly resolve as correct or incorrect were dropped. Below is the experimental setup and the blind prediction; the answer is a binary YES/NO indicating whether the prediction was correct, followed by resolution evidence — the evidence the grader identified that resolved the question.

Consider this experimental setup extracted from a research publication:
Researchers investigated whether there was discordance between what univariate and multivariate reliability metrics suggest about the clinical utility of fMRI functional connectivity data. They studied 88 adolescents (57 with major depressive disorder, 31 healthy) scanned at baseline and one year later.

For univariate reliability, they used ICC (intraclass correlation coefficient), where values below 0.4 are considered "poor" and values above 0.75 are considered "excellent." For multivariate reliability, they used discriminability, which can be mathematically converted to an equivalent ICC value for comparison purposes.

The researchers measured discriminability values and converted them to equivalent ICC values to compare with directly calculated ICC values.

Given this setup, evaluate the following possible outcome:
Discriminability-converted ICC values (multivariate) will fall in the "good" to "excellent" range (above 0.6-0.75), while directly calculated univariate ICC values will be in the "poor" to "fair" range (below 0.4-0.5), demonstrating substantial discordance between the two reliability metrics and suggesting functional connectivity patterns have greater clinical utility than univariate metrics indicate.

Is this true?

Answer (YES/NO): YES